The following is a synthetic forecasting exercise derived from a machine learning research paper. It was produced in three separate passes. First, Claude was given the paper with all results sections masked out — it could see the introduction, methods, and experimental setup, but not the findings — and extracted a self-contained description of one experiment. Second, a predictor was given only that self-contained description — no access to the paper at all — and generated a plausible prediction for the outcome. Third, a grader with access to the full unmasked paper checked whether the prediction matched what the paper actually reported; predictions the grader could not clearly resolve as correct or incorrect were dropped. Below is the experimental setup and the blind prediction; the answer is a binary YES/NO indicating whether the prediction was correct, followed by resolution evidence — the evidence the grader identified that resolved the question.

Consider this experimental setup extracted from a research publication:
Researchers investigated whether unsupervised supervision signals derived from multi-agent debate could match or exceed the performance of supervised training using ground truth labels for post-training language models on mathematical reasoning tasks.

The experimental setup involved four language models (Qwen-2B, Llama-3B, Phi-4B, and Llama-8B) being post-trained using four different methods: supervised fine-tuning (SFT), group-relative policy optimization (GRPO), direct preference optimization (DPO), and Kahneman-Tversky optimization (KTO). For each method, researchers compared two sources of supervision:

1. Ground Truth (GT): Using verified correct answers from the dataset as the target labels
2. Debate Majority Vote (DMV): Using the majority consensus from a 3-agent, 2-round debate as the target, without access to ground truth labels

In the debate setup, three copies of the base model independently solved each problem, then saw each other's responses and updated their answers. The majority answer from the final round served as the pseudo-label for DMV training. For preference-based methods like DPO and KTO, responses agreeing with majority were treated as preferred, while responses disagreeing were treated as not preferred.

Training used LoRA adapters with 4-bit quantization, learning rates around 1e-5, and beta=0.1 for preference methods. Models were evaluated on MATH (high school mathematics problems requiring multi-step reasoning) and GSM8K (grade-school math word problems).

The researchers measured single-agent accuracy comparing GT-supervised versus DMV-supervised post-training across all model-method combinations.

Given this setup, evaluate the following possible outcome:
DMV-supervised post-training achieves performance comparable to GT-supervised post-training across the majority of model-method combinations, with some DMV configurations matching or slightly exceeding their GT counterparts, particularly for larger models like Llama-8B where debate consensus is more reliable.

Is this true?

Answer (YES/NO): NO